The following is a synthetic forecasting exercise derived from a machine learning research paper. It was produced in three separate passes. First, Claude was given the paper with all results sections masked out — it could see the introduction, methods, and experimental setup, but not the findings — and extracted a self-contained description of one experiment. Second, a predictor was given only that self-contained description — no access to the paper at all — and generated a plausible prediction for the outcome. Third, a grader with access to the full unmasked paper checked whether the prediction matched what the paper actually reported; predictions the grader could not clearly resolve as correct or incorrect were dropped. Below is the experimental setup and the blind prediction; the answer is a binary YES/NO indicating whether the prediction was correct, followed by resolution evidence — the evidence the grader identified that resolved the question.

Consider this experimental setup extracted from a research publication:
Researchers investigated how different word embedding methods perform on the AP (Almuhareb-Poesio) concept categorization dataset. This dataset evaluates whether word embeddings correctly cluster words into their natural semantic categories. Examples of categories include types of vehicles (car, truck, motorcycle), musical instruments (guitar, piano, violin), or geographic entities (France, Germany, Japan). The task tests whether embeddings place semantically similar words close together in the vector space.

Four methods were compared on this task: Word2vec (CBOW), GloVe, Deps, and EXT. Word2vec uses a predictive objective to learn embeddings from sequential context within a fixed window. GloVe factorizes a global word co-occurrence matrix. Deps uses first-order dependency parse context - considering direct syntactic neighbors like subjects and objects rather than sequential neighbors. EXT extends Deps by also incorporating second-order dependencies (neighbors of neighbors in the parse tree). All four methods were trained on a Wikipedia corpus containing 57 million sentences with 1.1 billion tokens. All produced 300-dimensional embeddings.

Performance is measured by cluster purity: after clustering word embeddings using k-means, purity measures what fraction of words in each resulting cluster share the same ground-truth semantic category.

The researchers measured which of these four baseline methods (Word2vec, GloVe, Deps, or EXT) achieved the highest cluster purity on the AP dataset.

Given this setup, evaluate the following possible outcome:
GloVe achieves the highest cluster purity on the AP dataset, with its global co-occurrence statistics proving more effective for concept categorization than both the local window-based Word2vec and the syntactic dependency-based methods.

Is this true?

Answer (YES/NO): NO